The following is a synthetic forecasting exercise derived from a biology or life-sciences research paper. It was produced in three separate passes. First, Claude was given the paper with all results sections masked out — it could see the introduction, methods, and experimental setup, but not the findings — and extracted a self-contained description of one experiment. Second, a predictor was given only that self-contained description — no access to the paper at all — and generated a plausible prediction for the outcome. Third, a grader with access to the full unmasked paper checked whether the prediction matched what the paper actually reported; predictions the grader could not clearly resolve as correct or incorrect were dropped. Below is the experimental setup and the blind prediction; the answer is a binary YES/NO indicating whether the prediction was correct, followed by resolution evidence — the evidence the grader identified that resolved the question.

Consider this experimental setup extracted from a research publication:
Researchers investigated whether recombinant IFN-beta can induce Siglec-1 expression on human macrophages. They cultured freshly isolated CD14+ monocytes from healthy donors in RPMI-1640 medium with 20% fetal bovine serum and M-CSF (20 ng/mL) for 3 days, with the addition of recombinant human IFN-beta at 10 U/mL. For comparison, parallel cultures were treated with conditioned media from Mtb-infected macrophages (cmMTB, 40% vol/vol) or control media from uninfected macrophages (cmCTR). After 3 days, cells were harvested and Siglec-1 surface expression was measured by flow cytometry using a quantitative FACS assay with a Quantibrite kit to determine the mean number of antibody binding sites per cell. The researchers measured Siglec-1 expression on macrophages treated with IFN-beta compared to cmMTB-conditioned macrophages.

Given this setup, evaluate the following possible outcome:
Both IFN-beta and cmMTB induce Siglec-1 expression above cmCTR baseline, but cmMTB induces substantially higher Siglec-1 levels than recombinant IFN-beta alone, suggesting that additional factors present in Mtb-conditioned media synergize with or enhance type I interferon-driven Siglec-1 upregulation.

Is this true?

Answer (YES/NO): NO